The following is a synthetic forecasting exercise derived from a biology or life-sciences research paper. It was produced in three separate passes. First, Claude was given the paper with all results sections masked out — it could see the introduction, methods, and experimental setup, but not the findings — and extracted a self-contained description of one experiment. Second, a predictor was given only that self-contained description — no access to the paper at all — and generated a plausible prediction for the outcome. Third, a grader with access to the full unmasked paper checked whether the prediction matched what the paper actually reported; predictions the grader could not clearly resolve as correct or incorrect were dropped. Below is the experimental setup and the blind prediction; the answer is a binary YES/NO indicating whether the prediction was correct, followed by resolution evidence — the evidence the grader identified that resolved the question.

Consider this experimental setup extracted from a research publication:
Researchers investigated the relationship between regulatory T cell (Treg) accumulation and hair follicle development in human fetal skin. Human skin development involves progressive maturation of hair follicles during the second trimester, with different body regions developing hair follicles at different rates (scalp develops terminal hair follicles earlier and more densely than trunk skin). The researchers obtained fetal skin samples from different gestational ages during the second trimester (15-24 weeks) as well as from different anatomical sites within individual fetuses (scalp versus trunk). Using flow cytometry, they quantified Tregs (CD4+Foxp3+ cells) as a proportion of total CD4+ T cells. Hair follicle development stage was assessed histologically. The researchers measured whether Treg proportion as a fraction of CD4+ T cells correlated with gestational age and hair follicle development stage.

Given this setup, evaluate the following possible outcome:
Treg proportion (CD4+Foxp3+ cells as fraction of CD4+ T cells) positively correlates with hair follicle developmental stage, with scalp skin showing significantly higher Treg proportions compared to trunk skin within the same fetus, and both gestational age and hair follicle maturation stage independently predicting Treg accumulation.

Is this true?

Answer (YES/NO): YES